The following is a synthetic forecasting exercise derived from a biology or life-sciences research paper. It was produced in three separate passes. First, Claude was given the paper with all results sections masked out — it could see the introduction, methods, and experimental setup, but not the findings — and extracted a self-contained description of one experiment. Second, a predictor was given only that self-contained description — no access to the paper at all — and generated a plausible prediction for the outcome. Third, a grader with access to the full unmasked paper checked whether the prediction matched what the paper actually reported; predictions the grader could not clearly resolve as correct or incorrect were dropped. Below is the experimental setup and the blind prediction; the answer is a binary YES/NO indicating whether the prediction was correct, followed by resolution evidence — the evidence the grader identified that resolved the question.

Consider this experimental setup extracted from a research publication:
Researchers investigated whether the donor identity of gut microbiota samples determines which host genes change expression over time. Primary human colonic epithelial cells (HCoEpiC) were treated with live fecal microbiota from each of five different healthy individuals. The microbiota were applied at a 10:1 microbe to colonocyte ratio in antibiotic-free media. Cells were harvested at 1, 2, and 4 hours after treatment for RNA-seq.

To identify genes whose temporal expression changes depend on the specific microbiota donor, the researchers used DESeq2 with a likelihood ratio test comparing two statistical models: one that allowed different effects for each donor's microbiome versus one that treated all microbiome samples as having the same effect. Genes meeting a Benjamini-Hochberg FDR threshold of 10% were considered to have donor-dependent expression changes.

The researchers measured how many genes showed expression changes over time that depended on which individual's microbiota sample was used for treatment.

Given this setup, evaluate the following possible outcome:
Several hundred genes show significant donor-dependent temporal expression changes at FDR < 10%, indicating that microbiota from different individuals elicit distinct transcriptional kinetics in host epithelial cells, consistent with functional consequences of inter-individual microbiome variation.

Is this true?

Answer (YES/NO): YES